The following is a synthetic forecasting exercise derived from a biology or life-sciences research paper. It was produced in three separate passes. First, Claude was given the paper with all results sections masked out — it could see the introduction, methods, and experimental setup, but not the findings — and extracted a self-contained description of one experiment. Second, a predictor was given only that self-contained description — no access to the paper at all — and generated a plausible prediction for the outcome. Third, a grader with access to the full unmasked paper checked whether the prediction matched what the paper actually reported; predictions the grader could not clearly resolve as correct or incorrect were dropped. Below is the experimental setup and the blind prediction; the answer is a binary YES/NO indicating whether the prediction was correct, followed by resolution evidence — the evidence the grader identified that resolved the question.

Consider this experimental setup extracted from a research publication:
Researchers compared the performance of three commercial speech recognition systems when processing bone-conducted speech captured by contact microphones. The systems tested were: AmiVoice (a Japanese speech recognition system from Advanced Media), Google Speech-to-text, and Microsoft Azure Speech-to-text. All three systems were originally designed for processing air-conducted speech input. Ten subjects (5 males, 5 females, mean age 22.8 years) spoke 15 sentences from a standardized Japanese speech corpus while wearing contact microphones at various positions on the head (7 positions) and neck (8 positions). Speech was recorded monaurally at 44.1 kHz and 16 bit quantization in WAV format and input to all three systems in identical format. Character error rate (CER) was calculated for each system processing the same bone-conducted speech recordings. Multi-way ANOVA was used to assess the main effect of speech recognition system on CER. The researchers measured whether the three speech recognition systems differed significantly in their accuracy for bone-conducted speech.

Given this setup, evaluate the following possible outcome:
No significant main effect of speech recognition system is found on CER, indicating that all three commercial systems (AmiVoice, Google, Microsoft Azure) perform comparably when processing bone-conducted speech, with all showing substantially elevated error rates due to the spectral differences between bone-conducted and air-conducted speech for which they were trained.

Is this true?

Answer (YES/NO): NO